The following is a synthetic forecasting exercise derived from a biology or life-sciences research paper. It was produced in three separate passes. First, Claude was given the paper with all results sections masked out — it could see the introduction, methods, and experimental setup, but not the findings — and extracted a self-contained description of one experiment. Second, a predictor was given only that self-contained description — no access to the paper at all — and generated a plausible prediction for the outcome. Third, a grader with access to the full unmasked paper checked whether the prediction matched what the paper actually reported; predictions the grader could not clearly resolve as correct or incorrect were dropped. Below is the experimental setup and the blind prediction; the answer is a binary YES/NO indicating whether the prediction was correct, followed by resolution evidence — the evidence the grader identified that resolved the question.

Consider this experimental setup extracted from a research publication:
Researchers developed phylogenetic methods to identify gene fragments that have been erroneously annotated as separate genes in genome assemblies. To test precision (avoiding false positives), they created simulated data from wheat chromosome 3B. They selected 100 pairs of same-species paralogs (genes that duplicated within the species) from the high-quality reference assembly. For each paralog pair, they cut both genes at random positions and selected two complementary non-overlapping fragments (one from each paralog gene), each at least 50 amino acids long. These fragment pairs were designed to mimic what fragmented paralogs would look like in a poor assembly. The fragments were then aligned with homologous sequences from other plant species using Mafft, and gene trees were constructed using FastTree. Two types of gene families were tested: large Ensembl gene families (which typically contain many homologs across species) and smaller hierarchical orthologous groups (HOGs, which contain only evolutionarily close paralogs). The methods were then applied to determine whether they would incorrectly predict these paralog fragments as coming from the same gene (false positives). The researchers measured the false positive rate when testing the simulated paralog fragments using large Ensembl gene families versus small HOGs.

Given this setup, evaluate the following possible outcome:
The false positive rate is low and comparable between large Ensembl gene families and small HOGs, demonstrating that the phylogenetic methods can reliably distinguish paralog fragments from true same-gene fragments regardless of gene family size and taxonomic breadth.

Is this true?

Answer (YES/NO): NO